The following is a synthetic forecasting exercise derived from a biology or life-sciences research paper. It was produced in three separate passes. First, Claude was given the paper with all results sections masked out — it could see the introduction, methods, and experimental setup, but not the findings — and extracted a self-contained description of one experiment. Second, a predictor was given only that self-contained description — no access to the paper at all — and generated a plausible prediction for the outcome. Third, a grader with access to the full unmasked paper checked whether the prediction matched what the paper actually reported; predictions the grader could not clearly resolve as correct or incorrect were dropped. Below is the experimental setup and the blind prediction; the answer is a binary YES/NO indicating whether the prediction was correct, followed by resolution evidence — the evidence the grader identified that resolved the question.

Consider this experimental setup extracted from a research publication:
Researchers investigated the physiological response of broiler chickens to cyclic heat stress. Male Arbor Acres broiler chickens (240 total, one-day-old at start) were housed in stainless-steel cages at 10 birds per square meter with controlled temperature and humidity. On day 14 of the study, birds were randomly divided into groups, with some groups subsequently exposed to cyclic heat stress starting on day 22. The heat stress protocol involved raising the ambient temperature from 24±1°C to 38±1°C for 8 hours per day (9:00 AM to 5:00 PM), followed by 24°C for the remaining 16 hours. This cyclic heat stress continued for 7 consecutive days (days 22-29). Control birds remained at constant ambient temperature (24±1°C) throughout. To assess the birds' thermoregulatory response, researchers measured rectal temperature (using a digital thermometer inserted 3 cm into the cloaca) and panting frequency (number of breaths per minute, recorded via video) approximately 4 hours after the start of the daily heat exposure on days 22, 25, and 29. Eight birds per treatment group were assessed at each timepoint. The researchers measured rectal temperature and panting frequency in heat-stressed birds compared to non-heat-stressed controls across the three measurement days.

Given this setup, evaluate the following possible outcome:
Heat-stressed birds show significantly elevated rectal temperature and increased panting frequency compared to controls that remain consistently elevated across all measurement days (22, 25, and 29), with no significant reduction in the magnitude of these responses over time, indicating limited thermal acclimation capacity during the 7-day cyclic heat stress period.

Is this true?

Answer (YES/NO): NO